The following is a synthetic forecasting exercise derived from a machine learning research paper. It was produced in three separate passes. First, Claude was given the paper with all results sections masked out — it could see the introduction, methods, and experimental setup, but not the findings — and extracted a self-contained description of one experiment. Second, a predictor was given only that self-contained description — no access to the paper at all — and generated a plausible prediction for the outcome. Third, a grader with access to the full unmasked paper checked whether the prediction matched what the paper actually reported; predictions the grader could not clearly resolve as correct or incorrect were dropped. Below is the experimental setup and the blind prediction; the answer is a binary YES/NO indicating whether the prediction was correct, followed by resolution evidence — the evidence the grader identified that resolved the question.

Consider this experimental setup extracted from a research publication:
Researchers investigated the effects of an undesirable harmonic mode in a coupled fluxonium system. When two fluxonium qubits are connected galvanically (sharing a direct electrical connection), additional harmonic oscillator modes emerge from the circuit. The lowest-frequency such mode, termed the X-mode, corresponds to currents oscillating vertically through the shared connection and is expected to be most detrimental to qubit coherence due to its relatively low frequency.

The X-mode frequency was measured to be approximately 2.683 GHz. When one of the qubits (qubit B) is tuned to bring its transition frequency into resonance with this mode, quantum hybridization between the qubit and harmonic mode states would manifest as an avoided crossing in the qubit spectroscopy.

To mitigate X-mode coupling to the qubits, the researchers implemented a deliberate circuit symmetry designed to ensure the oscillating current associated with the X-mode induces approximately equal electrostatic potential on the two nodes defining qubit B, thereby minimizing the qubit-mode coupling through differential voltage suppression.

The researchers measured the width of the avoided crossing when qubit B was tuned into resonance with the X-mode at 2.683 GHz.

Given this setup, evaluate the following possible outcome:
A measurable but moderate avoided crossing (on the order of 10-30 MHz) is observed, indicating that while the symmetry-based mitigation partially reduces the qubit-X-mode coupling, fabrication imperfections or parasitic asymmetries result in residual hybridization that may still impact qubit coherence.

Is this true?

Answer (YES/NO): NO